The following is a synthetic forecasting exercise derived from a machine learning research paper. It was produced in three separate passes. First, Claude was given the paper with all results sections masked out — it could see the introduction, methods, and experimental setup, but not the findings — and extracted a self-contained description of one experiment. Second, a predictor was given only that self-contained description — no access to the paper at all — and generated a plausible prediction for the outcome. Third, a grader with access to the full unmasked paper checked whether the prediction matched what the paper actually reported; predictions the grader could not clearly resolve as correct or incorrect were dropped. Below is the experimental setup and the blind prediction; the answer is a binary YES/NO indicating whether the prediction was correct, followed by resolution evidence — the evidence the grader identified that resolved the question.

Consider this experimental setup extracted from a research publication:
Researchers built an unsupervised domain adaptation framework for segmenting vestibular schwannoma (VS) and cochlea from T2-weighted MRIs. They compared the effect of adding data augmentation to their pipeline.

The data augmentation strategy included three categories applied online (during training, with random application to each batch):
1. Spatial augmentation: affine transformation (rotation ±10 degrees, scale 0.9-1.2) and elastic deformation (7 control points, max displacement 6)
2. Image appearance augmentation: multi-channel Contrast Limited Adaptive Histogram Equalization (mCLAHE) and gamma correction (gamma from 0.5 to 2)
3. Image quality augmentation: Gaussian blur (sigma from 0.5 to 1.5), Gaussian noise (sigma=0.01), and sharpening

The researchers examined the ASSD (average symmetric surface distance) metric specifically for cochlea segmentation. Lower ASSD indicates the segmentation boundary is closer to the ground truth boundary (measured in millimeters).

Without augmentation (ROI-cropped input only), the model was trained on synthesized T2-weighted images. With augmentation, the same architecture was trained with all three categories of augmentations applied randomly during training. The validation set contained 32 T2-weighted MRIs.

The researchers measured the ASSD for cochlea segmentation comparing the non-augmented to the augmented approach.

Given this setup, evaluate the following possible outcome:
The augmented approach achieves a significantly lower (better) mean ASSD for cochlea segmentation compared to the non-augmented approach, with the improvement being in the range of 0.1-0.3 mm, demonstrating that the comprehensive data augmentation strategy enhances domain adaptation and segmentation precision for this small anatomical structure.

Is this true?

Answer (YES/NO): YES